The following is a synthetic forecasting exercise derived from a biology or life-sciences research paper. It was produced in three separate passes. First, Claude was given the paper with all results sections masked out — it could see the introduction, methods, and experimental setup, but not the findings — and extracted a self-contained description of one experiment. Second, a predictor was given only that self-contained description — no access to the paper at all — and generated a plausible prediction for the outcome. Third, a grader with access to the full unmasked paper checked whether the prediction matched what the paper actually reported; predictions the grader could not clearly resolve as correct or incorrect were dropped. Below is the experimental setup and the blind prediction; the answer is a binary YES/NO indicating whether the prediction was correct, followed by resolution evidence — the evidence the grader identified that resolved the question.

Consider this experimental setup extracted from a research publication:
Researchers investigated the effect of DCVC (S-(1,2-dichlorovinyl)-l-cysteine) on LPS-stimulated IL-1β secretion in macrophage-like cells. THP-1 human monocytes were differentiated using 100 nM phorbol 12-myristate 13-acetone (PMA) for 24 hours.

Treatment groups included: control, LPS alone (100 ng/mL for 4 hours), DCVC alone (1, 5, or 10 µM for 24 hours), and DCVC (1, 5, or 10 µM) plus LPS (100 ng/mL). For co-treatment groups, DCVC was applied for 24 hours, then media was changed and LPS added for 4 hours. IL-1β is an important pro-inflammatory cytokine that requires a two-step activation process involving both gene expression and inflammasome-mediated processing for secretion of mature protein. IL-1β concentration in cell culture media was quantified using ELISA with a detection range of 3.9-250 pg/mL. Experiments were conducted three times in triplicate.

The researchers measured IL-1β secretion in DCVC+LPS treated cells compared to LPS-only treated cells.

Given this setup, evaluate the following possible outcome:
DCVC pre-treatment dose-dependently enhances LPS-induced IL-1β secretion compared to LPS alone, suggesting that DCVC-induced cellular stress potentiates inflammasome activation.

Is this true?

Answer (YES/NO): NO